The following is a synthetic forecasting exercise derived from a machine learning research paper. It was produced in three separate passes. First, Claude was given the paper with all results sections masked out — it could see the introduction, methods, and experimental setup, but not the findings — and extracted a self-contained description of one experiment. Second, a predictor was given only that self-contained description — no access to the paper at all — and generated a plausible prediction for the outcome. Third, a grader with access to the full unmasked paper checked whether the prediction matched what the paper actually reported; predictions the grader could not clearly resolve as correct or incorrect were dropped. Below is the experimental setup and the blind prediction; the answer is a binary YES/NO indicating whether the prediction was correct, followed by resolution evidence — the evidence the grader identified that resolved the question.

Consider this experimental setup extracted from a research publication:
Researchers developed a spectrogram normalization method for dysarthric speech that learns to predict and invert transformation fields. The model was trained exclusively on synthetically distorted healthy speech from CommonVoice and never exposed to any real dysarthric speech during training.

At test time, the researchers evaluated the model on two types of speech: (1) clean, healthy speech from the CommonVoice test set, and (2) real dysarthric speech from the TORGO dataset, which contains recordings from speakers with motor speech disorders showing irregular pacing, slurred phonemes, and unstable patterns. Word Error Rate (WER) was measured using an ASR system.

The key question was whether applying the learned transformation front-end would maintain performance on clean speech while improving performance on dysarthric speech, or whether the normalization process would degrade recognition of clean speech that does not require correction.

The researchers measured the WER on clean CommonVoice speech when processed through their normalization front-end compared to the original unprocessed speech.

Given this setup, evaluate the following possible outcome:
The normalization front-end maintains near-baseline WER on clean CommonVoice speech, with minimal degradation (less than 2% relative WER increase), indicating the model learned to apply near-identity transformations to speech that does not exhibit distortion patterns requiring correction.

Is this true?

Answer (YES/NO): NO